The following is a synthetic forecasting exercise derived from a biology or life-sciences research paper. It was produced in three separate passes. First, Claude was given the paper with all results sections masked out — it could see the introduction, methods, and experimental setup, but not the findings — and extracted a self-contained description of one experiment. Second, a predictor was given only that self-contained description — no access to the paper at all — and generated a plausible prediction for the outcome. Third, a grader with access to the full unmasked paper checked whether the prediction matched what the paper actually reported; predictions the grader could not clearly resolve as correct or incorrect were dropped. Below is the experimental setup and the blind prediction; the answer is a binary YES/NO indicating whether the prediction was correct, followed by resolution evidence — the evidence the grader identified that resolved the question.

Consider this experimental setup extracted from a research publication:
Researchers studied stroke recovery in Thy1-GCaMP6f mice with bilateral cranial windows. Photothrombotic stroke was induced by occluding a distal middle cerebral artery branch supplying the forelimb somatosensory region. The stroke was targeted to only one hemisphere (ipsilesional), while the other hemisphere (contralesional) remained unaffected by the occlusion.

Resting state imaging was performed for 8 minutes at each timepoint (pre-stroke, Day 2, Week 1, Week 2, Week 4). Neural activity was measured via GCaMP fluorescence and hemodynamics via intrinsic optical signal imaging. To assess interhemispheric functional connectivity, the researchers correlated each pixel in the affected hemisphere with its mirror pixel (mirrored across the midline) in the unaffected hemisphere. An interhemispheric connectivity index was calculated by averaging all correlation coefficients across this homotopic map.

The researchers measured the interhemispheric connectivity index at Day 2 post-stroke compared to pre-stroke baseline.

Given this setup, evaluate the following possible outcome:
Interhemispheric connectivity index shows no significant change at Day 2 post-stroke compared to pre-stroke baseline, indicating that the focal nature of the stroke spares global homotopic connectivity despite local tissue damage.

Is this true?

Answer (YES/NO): NO